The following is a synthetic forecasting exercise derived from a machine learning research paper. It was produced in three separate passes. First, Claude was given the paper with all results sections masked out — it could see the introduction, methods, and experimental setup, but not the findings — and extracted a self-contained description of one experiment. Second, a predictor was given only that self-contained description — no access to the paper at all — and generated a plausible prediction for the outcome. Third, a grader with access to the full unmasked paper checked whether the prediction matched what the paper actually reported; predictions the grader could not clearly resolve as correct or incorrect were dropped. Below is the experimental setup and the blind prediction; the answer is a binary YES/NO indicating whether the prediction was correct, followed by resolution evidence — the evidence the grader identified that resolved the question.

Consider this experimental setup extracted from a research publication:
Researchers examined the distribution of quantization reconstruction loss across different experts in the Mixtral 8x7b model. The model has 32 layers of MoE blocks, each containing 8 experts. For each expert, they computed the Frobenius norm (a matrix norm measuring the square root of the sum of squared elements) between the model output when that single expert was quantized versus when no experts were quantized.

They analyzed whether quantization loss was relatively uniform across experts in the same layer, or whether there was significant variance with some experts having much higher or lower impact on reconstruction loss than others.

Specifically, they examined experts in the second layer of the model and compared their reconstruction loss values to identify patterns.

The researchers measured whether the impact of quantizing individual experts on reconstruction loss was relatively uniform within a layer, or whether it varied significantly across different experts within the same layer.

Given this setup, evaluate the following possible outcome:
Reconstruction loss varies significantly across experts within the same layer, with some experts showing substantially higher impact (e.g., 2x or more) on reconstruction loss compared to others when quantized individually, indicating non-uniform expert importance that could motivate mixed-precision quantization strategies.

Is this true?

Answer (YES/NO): YES